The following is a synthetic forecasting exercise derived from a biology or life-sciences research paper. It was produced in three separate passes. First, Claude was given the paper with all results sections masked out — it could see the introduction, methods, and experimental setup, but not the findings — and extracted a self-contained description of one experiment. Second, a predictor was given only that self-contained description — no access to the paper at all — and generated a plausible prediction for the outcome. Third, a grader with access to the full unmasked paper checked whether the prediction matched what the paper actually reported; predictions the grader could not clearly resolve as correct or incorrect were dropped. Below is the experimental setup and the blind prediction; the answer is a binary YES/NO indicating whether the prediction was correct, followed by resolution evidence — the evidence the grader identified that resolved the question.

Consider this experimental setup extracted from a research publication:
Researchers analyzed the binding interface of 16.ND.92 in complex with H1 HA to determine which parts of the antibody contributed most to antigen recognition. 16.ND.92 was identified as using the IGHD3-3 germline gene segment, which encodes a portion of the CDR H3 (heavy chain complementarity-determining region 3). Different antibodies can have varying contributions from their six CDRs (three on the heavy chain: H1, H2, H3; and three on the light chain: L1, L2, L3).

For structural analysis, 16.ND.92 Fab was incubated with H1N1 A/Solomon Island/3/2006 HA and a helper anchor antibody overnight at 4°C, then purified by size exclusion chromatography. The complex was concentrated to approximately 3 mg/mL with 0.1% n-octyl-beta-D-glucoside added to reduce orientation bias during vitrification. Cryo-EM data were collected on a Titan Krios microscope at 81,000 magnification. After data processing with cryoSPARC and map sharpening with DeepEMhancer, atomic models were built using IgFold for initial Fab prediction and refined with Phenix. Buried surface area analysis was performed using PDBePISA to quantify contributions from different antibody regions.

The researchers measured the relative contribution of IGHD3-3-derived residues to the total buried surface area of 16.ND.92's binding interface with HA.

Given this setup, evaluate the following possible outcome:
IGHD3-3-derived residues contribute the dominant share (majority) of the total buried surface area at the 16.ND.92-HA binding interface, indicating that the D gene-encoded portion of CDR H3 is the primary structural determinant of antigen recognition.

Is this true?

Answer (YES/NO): YES